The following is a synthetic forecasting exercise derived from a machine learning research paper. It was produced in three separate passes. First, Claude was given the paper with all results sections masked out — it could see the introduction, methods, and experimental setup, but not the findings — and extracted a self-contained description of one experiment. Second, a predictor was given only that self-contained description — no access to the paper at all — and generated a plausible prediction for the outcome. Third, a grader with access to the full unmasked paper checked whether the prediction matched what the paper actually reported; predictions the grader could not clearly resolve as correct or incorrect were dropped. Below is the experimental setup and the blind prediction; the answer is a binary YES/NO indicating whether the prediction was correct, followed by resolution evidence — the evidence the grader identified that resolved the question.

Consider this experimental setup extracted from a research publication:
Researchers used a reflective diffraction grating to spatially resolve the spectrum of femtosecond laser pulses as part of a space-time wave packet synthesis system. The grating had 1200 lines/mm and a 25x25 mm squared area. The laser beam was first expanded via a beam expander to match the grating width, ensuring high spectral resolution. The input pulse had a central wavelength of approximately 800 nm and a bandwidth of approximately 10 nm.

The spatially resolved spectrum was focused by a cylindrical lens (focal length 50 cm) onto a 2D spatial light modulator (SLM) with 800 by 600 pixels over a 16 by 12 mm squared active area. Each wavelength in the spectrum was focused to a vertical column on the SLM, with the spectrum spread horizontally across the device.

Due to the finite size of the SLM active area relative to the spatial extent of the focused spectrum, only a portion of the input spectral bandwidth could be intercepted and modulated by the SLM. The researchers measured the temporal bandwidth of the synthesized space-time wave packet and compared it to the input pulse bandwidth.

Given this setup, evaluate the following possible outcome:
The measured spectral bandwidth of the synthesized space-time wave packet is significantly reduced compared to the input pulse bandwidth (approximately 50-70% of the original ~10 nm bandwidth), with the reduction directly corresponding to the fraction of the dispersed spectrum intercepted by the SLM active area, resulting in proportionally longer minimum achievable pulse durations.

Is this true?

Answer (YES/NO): NO